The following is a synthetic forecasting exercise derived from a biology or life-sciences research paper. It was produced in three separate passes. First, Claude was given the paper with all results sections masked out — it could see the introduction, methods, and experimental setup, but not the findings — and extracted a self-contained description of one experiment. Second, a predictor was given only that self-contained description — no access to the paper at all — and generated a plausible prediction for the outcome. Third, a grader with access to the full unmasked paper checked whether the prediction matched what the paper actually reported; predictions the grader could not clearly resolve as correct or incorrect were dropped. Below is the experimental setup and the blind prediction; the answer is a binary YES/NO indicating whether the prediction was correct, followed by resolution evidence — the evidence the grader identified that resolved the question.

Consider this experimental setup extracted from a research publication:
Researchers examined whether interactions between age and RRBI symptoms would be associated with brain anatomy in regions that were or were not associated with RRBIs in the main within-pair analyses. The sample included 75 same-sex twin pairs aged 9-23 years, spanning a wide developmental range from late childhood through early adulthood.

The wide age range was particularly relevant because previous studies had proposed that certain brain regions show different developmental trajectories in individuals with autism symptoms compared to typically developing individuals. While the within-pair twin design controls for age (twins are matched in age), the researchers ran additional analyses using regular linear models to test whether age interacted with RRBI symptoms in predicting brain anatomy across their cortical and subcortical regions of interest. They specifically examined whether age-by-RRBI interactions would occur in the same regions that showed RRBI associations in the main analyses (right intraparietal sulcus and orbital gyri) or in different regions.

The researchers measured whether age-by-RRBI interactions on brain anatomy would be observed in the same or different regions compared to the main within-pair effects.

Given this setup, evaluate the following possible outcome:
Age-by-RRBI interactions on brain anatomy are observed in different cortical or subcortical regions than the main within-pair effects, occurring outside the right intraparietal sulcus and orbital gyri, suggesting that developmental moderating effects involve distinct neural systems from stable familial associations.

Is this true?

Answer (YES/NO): YES